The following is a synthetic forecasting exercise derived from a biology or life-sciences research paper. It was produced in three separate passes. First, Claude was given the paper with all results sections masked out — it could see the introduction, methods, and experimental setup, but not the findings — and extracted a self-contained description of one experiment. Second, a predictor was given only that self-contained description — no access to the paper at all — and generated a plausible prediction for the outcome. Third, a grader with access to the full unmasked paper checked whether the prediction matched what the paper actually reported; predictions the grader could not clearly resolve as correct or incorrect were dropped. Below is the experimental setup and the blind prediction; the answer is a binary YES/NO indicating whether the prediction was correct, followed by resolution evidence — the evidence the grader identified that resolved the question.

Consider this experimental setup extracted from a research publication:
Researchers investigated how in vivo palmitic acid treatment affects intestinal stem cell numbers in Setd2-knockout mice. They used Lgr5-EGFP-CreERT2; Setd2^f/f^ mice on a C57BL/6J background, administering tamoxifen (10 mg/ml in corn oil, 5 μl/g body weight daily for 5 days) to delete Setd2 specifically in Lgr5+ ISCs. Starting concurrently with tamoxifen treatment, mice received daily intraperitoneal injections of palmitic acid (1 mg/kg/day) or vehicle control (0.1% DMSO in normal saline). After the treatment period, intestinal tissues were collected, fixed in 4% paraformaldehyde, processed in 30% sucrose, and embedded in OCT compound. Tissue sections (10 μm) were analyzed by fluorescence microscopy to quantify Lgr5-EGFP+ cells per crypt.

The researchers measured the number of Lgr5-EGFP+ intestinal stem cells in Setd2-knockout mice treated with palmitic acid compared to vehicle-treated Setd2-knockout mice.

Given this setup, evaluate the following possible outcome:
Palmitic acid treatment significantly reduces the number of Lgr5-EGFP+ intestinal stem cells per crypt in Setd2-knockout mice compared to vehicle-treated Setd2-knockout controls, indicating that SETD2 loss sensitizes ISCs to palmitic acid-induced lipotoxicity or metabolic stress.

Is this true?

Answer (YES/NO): NO